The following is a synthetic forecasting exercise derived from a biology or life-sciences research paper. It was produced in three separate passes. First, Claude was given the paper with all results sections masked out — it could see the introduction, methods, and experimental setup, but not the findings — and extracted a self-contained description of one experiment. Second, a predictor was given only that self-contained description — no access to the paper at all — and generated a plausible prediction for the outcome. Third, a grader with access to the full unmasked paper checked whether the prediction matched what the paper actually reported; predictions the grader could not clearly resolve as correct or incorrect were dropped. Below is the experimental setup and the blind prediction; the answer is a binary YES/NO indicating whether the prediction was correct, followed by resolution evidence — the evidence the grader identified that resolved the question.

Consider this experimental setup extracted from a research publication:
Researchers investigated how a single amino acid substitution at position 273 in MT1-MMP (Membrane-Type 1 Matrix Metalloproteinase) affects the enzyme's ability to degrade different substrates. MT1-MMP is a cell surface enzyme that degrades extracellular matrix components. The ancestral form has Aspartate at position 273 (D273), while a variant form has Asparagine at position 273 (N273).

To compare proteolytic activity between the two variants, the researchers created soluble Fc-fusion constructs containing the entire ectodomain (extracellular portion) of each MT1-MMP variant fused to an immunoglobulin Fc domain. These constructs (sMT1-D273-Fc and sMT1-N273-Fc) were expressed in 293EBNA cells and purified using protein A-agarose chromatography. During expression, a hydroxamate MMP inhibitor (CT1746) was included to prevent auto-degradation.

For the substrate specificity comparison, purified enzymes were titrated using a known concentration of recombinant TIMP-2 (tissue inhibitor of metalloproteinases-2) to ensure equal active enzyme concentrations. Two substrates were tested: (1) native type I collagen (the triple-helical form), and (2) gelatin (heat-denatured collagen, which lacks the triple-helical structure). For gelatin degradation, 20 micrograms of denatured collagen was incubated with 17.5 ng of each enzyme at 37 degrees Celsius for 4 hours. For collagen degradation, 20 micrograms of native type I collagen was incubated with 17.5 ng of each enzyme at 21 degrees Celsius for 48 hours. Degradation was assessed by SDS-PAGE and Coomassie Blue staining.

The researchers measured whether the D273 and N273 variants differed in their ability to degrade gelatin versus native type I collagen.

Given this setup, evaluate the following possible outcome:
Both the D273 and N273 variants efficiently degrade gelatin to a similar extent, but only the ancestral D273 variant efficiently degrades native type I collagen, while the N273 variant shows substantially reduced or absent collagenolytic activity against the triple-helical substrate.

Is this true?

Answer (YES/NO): NO